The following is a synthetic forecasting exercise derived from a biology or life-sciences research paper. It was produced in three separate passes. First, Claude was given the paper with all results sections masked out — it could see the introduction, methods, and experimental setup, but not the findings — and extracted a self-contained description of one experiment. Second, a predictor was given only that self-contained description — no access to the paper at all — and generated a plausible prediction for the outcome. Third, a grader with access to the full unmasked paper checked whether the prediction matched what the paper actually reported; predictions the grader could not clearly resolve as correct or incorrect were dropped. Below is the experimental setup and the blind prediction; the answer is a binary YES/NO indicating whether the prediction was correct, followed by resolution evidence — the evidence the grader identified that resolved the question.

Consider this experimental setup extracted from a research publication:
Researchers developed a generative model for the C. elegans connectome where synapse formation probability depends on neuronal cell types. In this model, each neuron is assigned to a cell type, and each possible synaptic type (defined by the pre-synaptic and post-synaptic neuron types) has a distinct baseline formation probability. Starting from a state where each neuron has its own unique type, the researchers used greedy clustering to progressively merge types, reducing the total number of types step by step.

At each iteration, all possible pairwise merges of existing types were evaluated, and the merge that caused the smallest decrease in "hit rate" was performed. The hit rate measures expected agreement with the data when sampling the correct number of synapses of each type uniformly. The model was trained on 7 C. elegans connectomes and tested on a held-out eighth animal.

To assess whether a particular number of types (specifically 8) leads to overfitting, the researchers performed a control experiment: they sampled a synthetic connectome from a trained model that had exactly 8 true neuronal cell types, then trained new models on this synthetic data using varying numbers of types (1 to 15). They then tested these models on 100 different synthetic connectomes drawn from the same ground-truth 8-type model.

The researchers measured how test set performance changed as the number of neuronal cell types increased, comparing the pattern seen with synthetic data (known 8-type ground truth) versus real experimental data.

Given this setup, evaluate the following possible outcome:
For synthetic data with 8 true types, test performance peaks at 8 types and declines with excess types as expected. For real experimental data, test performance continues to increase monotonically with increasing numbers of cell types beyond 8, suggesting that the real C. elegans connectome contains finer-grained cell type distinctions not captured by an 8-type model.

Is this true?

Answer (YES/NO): YES